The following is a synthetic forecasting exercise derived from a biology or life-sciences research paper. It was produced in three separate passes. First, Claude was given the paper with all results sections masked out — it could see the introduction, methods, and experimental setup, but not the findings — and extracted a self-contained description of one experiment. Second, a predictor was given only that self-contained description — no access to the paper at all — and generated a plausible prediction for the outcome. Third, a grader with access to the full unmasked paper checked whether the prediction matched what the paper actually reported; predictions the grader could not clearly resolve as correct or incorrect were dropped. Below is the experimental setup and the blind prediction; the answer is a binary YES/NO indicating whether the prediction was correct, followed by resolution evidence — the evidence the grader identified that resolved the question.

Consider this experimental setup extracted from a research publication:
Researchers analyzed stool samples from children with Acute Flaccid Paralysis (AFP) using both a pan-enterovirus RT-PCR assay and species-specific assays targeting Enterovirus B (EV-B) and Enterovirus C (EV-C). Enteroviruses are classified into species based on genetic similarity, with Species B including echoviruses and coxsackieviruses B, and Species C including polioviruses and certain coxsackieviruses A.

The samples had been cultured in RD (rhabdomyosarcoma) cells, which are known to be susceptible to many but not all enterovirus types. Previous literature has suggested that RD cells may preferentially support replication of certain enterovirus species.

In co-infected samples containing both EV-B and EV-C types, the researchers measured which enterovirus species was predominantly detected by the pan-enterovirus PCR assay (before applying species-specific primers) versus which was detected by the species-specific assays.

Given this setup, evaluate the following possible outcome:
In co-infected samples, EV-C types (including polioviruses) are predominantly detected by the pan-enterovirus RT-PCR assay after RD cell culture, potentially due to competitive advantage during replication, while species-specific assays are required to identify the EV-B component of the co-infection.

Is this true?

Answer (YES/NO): NO